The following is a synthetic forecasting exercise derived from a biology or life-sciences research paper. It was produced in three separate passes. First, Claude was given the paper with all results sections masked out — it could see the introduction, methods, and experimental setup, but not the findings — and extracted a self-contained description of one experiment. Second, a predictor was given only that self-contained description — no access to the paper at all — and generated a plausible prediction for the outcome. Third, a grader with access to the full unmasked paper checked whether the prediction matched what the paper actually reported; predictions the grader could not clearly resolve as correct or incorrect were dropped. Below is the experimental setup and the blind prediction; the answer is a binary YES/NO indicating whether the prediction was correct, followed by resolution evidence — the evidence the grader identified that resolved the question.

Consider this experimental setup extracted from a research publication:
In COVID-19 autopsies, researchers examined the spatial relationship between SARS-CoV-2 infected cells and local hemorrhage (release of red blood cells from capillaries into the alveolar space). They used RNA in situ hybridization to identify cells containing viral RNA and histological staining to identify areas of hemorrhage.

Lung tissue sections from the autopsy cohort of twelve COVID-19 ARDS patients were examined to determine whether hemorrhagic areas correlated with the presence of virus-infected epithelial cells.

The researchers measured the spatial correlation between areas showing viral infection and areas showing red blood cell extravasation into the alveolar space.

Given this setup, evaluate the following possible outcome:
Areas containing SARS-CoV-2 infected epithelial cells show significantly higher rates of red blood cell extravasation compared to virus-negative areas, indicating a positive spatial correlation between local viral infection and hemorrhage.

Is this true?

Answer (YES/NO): YES